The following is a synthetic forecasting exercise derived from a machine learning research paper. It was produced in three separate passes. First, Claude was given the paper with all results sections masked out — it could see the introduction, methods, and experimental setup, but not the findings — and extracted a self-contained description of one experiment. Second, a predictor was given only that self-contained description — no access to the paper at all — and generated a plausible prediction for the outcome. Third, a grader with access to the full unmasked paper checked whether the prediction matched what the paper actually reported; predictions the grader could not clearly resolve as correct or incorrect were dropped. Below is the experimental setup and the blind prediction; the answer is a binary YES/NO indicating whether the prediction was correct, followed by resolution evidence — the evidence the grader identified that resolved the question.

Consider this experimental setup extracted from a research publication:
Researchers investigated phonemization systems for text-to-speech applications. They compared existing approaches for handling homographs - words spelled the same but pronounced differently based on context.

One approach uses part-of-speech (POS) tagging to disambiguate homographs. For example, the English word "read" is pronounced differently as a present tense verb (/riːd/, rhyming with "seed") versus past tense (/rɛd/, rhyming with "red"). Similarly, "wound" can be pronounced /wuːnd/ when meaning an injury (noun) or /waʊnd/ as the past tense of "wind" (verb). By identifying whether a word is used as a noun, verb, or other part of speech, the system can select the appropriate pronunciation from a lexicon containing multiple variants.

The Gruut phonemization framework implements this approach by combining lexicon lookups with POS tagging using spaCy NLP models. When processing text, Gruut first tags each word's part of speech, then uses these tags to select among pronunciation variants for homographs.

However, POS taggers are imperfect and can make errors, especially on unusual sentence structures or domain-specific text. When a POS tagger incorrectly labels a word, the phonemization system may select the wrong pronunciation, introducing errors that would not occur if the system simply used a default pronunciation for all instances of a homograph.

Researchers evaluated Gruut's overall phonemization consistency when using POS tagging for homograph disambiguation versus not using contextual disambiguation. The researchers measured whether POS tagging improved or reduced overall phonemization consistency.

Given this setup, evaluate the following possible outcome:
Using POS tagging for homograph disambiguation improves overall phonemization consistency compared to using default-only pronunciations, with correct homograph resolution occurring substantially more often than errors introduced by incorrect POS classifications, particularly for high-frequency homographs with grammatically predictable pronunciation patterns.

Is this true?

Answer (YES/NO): NO